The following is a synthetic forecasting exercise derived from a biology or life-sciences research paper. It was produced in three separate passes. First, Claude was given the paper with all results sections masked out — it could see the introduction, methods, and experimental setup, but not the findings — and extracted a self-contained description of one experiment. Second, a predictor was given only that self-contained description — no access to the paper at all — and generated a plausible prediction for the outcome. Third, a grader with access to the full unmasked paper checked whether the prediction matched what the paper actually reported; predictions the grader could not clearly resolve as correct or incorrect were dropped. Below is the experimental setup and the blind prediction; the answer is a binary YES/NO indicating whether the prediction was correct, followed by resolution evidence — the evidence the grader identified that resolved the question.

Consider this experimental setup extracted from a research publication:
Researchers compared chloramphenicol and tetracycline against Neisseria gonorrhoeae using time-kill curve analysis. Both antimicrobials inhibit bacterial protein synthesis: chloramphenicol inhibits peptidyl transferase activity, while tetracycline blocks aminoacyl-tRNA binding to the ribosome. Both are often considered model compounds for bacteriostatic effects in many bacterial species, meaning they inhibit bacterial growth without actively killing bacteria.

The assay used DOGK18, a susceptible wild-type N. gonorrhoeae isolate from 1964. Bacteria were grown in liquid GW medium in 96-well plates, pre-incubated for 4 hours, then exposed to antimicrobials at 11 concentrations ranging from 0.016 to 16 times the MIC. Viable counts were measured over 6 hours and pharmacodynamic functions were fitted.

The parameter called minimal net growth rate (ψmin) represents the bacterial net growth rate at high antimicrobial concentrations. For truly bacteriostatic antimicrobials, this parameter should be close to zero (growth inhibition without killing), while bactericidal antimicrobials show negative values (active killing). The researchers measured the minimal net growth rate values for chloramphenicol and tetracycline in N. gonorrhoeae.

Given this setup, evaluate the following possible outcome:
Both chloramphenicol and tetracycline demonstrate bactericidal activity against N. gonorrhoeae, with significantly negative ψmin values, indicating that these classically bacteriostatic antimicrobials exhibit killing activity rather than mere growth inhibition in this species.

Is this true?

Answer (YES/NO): NO